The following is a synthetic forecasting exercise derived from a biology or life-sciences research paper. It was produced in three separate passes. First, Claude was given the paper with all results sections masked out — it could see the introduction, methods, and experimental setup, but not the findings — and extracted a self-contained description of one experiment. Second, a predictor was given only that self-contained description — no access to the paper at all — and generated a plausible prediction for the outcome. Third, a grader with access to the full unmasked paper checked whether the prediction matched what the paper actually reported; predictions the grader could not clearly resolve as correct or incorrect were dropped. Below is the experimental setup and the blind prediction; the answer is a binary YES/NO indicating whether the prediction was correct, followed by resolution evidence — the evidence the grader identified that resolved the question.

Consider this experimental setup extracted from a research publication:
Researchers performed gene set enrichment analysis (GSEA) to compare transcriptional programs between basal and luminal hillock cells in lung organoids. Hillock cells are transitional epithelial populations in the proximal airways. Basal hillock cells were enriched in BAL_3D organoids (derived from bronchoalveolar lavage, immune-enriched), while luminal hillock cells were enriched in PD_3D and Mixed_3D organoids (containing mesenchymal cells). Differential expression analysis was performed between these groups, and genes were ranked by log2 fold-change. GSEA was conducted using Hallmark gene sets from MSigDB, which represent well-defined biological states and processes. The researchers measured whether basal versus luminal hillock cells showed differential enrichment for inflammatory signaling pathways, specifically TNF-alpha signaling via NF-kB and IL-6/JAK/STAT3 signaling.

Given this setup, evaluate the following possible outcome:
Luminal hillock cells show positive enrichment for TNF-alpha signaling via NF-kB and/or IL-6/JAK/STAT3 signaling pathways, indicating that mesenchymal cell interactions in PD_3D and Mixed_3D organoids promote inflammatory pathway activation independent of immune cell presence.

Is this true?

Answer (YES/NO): YES